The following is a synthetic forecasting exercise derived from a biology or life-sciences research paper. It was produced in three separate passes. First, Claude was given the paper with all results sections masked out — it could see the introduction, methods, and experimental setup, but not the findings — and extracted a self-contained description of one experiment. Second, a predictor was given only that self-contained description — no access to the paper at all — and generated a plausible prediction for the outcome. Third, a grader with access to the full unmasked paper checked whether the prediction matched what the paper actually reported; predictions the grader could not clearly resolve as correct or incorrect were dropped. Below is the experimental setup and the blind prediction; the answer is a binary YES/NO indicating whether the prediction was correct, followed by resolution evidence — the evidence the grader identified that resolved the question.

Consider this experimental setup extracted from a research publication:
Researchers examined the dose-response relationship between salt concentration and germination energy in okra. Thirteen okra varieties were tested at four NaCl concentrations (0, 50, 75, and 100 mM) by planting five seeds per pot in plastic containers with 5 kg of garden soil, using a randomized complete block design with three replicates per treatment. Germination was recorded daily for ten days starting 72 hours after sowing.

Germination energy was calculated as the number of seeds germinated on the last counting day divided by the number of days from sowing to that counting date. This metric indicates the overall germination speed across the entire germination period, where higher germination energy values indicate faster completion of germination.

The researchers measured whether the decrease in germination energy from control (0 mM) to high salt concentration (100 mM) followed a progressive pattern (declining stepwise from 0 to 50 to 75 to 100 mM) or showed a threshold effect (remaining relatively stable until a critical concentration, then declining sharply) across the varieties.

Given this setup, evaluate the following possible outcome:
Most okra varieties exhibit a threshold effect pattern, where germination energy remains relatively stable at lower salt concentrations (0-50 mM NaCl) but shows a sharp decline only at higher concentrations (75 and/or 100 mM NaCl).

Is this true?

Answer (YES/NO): NO